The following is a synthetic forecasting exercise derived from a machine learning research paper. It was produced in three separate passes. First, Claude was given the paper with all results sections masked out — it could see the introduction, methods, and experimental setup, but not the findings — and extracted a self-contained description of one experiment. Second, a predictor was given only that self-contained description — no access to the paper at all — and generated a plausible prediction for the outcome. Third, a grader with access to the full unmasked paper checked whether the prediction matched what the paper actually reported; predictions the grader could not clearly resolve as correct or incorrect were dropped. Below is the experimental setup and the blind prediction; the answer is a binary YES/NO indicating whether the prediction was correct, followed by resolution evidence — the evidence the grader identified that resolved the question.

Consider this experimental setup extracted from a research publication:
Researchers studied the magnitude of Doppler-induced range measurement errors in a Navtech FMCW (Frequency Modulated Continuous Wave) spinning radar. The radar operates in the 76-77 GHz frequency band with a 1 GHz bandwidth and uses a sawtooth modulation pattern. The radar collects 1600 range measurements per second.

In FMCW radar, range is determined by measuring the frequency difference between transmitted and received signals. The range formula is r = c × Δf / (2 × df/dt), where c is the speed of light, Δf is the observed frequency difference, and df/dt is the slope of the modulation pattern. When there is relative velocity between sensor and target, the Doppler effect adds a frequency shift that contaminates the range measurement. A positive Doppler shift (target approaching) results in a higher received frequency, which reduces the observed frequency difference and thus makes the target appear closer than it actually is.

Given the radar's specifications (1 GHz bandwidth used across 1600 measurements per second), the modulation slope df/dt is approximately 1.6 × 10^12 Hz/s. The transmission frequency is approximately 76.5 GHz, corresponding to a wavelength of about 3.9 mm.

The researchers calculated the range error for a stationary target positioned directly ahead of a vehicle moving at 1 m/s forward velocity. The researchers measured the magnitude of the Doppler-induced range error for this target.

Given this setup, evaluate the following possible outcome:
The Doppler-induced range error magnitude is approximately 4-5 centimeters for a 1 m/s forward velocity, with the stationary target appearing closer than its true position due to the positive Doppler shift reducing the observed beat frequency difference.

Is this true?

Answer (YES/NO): YES